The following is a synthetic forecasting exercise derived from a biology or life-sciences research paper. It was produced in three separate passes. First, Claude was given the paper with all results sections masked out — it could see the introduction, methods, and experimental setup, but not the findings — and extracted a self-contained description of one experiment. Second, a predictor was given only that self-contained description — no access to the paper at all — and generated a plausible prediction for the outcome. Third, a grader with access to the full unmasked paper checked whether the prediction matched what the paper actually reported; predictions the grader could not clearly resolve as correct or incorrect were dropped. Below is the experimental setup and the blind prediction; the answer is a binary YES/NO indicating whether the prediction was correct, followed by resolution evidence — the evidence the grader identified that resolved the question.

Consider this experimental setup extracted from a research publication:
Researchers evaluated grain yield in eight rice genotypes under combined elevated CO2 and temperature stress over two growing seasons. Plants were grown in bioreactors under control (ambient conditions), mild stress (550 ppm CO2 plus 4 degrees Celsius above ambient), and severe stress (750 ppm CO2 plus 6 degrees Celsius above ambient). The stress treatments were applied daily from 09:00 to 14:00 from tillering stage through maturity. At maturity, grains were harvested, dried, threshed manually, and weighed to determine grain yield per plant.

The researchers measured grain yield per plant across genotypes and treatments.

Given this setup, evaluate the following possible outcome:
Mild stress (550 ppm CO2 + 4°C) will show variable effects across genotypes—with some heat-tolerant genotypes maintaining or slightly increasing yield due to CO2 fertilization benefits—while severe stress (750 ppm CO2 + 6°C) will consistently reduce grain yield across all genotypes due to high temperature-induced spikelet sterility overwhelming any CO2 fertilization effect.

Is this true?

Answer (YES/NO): NO